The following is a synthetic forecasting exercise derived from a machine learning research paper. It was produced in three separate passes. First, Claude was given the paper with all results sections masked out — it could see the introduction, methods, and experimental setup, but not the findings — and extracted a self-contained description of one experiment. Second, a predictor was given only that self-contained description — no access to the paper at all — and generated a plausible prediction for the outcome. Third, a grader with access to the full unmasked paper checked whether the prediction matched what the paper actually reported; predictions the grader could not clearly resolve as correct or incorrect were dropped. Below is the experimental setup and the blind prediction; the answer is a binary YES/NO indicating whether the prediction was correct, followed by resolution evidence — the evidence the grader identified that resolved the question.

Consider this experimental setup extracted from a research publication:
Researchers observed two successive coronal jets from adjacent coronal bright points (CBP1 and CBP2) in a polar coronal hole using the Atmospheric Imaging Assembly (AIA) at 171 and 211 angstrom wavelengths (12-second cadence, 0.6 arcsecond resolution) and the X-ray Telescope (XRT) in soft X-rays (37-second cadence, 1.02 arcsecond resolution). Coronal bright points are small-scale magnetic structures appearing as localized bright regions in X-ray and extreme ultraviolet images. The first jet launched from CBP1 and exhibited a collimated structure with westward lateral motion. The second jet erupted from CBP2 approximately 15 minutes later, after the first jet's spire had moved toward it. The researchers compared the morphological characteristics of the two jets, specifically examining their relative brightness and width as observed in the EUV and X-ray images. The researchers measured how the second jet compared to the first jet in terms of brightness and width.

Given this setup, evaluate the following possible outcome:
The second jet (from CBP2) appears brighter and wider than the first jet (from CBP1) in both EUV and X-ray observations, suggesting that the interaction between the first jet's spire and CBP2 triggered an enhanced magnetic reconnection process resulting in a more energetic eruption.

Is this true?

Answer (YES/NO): YES